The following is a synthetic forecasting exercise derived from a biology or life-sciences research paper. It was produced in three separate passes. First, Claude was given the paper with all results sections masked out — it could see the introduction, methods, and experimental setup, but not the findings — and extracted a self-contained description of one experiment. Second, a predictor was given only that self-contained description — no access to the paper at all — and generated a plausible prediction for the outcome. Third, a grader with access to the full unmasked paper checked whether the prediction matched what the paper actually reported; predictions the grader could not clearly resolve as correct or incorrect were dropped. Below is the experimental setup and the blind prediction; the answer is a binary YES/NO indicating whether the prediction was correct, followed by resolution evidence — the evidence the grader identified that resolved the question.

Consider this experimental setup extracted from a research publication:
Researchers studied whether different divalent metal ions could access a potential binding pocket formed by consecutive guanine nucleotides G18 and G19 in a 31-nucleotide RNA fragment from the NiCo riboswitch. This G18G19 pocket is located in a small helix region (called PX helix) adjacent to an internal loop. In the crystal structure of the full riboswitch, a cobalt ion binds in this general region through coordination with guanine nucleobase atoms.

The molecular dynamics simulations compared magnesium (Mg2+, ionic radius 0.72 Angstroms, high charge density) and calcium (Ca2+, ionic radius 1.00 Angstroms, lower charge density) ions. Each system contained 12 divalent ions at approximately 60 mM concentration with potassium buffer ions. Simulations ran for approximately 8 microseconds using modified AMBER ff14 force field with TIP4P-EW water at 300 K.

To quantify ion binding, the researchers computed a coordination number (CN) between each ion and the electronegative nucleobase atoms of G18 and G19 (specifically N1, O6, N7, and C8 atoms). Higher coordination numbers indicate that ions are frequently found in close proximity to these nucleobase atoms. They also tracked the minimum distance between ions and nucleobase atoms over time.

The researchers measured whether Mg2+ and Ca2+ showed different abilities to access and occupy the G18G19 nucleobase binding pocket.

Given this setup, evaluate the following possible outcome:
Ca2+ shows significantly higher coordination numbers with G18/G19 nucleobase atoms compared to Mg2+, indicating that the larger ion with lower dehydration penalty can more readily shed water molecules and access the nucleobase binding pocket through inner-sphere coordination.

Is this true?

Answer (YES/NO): NO